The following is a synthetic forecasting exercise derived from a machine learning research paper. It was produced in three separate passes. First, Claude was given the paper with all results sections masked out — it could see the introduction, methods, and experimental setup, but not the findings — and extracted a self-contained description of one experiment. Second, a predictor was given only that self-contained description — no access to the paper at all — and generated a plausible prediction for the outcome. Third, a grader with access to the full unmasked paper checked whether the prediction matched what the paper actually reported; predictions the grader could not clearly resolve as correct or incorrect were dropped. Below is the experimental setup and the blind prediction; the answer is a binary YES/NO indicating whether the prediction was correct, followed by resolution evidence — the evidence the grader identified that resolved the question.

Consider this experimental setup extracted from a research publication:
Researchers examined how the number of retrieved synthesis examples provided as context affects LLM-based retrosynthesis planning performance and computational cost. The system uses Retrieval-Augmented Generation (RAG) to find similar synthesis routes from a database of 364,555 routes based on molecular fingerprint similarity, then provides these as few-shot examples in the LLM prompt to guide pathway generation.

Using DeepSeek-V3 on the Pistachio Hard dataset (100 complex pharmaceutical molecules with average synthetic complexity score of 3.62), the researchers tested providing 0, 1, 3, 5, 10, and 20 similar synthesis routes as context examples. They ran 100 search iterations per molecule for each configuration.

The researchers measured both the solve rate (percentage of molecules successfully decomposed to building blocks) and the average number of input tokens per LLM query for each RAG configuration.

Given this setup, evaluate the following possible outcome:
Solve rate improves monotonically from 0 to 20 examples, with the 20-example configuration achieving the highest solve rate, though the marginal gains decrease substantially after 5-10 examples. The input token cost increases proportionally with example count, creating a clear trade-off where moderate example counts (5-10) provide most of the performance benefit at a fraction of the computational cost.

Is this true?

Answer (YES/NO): NO